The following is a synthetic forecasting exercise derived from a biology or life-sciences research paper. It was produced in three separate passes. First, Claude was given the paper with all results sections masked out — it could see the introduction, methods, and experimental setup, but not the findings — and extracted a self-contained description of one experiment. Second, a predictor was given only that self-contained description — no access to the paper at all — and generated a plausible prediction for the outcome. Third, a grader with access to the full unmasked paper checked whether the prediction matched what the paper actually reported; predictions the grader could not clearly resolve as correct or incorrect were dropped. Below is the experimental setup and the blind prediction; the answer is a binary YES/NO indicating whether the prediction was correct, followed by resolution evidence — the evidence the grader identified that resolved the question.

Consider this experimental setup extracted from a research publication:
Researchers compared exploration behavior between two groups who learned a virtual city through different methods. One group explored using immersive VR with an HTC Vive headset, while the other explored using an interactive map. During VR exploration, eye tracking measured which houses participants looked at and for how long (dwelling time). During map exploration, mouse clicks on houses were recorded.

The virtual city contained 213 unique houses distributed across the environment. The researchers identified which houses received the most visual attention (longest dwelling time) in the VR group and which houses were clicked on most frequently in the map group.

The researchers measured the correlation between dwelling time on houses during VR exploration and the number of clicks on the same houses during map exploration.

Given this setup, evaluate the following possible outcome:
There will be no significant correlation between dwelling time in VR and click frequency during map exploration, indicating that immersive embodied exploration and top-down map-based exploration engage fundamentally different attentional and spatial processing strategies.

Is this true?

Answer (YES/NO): NO